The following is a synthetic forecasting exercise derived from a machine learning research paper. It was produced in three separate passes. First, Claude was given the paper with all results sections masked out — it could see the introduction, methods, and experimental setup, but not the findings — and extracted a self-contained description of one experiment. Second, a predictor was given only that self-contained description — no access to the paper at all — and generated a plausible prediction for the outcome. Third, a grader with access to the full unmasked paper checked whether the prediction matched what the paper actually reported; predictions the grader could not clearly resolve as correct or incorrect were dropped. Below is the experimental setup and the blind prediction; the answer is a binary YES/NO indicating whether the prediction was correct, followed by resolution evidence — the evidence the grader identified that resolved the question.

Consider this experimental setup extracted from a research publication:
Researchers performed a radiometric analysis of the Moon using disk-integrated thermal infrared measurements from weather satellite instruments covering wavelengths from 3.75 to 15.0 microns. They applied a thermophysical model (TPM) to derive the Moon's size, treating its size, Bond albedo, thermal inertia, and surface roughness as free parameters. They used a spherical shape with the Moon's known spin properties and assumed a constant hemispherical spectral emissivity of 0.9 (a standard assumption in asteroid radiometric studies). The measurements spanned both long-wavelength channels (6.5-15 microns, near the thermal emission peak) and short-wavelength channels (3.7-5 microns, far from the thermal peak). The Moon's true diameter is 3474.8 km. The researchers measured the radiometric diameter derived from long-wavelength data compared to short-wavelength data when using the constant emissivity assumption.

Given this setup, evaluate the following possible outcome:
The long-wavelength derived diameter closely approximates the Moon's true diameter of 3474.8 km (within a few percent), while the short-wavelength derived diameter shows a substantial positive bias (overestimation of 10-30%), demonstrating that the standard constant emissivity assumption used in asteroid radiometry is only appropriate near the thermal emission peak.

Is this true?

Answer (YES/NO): NO